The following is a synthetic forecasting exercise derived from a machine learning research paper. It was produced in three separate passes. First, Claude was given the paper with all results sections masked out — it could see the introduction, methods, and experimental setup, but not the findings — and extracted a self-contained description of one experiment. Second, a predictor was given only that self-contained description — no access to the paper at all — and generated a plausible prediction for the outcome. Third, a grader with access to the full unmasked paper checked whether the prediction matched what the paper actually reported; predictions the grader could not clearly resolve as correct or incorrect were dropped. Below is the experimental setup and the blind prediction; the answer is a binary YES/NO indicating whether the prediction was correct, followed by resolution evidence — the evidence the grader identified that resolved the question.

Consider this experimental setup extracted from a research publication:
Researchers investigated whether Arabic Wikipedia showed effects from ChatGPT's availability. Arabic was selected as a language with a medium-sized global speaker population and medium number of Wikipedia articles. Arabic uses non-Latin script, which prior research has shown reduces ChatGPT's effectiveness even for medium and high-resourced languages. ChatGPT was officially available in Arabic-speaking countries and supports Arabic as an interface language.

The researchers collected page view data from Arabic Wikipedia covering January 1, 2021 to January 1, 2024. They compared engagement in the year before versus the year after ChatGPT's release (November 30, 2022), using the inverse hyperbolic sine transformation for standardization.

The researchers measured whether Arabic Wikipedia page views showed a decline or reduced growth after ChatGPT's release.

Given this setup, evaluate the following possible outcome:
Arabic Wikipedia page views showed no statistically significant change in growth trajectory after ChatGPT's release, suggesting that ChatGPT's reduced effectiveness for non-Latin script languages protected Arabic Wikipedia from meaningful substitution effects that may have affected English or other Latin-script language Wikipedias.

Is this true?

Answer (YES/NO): NO